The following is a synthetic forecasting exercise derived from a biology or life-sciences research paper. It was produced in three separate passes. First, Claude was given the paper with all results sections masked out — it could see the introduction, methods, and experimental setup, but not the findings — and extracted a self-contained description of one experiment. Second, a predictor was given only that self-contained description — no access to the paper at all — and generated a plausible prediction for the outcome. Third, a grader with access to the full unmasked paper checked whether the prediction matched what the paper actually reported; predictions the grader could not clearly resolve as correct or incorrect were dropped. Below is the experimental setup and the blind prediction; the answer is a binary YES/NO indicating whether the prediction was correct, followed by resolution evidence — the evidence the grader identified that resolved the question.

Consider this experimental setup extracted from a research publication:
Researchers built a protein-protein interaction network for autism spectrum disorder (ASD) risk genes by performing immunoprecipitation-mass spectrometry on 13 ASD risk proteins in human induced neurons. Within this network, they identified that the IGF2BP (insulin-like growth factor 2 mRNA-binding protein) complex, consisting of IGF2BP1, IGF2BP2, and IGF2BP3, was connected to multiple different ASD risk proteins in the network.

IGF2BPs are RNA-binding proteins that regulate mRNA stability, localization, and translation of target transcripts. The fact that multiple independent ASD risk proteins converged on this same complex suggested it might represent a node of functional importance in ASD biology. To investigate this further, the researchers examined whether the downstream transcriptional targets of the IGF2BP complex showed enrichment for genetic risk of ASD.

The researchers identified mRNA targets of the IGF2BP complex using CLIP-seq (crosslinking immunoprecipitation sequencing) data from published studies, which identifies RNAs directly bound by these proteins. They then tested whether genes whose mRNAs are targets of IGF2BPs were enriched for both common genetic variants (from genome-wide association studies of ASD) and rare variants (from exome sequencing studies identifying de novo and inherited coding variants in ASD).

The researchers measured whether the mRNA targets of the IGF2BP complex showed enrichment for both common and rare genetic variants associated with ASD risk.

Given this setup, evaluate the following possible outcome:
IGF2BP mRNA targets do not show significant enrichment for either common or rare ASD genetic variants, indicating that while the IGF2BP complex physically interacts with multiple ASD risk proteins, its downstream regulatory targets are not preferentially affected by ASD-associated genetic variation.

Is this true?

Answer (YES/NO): NO